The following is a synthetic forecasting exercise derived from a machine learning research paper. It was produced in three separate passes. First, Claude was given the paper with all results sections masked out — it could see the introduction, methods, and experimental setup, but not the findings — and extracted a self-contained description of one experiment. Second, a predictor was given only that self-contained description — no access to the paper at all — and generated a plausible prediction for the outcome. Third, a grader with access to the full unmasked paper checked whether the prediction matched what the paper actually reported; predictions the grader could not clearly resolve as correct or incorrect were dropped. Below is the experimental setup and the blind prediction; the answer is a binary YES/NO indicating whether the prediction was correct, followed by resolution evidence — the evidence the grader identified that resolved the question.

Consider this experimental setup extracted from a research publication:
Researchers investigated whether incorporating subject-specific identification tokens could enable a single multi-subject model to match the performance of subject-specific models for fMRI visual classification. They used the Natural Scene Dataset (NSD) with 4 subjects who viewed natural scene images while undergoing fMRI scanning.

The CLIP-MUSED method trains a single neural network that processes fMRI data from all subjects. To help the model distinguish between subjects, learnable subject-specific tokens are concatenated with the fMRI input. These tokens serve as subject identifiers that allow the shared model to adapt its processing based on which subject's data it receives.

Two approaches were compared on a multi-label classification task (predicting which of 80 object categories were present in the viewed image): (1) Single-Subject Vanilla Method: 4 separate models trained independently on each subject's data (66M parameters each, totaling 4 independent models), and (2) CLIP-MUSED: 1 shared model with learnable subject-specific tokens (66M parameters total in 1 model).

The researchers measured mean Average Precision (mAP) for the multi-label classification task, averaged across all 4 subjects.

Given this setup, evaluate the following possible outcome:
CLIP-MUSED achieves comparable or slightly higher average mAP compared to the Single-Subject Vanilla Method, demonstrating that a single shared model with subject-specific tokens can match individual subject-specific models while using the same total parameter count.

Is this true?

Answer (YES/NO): YES